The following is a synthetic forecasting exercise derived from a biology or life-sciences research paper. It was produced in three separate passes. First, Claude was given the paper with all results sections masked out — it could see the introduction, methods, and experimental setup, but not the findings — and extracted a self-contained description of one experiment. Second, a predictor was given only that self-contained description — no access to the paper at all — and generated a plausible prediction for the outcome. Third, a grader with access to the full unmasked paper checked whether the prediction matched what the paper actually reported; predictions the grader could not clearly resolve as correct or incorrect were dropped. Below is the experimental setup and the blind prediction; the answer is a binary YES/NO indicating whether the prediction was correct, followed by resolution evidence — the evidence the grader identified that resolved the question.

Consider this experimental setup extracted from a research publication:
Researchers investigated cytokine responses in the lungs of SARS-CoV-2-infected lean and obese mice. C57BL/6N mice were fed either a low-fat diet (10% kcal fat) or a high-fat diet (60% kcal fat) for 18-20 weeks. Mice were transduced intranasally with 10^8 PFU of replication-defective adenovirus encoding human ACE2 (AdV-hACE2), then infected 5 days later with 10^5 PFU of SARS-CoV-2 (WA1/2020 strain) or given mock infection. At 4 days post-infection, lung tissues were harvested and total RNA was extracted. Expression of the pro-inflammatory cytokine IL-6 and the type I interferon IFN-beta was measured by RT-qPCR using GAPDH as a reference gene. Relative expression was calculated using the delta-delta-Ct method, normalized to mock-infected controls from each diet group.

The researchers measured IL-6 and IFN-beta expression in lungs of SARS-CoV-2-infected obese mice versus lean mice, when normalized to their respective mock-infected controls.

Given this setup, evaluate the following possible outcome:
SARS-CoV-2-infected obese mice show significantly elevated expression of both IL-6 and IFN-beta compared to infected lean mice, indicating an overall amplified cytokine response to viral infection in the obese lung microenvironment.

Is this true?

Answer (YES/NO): NO